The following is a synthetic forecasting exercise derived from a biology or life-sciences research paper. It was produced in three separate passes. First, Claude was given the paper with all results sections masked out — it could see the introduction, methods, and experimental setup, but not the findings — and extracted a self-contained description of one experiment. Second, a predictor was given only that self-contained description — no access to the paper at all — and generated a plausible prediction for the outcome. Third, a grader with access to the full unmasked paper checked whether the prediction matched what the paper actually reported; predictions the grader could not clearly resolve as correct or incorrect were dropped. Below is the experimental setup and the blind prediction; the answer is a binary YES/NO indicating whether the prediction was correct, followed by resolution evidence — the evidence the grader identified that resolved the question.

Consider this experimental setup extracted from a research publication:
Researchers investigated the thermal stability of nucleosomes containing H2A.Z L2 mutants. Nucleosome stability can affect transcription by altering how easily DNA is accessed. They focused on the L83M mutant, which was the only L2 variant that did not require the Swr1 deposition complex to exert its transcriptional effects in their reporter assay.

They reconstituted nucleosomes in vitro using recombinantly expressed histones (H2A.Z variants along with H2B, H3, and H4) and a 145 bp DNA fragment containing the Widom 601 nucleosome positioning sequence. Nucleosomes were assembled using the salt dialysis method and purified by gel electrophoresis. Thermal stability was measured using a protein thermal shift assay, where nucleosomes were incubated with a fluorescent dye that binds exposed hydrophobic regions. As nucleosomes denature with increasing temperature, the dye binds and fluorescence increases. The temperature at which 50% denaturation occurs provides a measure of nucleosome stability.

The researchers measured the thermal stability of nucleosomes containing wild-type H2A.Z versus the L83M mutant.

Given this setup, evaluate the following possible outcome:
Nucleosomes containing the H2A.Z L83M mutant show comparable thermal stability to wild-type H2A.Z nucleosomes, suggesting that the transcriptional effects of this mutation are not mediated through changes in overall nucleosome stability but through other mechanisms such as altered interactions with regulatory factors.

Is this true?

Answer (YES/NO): NO